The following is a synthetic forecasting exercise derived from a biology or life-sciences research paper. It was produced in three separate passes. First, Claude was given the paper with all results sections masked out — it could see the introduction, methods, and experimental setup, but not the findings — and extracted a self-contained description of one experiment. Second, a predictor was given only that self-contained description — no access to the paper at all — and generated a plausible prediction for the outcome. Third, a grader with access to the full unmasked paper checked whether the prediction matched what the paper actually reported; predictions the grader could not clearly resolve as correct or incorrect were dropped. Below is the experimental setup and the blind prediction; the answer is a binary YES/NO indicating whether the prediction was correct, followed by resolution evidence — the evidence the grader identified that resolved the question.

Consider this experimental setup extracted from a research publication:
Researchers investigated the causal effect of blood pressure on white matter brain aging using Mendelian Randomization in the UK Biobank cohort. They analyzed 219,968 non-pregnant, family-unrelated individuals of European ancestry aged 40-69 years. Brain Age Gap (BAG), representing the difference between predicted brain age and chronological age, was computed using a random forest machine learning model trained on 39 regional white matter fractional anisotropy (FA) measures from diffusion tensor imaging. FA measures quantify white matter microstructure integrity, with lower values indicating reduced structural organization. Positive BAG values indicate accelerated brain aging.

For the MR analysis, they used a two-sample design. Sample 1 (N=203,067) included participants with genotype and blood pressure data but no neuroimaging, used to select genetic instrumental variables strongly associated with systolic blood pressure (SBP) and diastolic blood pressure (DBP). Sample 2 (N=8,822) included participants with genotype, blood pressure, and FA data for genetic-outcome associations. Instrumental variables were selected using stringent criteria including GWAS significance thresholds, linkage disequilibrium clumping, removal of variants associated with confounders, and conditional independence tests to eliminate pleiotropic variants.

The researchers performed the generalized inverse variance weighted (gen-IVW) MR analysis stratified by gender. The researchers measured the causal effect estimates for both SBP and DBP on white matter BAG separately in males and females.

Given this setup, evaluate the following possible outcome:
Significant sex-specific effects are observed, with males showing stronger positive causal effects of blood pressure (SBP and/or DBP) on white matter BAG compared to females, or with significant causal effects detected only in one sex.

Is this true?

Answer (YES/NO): YES